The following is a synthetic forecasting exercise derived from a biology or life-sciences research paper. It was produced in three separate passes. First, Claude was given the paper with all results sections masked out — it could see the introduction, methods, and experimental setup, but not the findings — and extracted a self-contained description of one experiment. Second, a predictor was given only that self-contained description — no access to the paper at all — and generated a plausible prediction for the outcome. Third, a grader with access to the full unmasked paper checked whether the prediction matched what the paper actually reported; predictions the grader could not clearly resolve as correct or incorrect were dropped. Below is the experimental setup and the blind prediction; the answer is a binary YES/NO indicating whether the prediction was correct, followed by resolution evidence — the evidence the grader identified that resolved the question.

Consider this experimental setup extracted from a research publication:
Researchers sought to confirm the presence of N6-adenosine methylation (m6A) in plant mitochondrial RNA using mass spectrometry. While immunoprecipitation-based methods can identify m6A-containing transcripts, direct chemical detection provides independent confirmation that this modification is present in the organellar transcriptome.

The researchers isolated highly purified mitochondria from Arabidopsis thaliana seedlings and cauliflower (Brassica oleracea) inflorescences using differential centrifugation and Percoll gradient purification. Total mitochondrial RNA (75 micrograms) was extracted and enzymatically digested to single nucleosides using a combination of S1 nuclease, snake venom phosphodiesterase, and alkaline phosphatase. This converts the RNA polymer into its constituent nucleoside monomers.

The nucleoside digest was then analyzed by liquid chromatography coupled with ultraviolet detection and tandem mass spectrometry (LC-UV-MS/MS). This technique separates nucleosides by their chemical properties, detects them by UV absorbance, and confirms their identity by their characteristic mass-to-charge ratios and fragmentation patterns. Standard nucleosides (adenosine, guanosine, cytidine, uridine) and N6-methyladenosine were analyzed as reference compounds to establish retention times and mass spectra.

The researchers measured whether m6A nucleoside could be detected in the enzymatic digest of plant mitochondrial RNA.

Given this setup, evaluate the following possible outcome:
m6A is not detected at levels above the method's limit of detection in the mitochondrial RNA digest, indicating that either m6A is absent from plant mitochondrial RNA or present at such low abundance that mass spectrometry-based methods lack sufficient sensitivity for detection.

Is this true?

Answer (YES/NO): NO